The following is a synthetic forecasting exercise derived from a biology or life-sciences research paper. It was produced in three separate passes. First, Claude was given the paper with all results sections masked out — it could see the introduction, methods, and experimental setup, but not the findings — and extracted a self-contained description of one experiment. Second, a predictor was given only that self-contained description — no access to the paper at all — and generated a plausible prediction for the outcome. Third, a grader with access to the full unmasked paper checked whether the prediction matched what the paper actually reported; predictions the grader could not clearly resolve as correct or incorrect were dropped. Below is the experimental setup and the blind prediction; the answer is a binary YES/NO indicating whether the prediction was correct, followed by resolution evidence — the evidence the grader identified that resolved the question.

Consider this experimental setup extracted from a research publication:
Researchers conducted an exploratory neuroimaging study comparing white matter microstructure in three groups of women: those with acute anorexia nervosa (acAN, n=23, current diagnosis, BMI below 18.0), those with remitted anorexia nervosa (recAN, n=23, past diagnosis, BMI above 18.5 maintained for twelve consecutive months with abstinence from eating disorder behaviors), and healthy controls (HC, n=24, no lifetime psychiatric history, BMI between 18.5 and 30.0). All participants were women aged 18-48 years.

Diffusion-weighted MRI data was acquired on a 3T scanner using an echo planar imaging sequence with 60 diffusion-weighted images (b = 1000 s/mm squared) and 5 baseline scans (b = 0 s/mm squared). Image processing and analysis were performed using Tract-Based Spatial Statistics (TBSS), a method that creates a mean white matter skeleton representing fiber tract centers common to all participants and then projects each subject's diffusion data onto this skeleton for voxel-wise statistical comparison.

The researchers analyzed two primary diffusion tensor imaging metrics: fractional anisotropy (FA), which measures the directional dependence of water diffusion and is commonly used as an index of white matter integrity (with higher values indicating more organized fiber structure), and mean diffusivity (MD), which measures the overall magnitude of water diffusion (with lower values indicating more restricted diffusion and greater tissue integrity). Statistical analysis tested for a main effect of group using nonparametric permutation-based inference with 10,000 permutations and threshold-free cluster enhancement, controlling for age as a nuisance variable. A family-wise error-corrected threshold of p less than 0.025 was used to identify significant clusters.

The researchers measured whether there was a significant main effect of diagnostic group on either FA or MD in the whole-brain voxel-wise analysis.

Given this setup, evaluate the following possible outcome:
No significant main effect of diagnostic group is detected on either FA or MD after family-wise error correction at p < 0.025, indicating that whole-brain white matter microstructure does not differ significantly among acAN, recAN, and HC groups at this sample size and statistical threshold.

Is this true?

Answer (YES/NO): NO